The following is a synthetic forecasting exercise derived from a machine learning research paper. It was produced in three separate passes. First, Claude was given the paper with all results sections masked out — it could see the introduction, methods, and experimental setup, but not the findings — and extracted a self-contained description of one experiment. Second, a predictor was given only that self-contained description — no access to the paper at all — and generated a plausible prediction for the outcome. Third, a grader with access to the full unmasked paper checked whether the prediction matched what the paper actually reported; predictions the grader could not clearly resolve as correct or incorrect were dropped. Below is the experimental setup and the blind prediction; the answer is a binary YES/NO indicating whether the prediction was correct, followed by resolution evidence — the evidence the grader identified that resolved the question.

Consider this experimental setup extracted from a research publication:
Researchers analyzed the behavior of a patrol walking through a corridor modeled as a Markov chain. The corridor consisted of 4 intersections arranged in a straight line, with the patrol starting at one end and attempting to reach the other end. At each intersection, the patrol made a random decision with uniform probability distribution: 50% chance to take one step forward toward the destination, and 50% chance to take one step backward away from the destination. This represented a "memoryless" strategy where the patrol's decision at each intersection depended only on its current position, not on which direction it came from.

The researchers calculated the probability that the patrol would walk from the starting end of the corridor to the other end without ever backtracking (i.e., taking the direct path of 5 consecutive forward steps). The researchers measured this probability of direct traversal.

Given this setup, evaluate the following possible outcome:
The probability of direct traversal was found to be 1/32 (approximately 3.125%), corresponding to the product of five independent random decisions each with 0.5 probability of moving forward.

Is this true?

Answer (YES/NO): NO